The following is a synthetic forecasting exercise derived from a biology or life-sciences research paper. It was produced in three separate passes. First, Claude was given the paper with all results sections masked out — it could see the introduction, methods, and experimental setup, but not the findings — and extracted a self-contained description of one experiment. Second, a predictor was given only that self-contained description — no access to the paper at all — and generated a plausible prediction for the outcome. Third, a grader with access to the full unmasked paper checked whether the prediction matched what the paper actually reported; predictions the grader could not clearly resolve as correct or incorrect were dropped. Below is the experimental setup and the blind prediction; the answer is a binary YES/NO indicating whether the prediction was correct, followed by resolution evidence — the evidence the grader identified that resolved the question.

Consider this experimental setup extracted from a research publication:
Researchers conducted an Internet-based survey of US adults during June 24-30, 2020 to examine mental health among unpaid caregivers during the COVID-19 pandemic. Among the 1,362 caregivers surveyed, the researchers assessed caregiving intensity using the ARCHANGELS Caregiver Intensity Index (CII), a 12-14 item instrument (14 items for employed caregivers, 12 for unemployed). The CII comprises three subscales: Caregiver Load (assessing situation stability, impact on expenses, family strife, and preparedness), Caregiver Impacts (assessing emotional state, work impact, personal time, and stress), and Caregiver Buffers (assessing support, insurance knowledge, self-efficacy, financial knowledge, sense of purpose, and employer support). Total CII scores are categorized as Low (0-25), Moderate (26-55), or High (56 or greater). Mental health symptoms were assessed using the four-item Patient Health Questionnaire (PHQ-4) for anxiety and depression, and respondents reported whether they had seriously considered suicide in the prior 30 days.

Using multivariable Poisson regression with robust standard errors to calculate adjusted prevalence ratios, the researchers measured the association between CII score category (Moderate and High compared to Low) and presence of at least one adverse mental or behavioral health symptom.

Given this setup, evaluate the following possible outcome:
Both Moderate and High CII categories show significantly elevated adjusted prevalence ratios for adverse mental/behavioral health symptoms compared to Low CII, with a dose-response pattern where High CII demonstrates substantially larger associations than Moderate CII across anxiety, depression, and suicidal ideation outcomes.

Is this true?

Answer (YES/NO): NO